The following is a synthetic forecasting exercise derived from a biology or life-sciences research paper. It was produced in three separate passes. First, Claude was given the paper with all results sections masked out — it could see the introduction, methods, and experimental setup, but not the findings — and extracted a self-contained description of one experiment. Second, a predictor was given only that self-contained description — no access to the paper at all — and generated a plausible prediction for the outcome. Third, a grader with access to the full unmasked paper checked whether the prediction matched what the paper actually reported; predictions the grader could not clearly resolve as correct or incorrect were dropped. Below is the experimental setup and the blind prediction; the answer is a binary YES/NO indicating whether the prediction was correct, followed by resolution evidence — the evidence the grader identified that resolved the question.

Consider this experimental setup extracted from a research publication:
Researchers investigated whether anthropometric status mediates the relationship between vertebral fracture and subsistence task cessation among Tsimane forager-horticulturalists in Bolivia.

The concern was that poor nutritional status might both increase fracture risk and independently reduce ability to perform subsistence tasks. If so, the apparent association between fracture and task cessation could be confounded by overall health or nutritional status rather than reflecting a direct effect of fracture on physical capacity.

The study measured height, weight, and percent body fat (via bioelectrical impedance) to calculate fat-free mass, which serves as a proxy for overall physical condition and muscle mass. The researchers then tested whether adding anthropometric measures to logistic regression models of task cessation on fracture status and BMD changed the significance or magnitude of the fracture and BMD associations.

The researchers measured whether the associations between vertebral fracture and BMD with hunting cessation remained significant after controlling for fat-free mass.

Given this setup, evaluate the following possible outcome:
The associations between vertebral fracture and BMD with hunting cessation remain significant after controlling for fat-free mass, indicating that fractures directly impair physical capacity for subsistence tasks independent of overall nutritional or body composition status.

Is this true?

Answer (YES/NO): YES